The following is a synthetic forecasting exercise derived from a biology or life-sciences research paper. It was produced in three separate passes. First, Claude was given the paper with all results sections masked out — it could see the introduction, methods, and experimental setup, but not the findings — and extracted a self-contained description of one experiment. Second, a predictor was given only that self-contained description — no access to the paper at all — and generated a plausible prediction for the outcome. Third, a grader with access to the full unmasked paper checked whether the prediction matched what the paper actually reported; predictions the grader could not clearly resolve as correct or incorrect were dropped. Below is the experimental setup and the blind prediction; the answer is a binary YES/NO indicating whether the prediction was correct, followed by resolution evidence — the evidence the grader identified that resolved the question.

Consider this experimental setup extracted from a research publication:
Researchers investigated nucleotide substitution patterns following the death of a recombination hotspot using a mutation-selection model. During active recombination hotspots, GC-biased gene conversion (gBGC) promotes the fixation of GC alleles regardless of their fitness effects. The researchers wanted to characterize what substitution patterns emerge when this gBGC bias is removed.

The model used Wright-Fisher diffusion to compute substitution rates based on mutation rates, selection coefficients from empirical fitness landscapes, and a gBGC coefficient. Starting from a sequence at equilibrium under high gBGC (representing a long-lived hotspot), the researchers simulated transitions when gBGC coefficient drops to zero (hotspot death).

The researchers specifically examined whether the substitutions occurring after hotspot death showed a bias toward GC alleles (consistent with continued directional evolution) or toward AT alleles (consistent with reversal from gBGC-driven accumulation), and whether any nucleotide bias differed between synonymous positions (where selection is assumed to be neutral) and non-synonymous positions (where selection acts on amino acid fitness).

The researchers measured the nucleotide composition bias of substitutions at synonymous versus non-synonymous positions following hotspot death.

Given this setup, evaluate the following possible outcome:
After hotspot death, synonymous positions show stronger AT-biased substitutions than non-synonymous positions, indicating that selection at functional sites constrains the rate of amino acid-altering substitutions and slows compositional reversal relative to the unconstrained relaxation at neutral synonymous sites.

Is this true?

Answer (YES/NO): NO